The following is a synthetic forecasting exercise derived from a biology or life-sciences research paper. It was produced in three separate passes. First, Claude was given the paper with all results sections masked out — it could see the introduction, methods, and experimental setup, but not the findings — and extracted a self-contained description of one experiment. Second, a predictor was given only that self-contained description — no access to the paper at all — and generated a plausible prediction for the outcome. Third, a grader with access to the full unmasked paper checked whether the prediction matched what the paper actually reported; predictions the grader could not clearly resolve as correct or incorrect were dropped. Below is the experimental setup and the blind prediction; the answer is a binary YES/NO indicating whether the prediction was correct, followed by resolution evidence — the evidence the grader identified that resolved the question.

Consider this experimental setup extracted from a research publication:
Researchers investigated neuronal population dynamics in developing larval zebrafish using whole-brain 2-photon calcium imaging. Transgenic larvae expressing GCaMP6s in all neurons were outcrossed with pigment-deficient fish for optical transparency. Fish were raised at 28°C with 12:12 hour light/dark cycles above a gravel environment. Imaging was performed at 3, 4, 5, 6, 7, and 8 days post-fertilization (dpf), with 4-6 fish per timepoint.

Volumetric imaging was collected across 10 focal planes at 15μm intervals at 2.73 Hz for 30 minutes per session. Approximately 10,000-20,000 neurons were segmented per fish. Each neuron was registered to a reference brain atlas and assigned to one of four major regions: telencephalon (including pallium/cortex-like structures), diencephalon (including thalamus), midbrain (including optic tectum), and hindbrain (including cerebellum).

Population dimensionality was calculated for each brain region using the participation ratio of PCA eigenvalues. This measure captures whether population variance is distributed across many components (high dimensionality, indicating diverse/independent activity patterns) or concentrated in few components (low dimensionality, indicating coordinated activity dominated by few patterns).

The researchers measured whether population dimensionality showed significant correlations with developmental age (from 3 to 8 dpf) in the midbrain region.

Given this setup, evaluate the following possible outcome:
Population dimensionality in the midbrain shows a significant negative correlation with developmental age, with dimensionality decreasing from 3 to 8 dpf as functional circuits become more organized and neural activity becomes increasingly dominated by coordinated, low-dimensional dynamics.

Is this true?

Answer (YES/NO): NO